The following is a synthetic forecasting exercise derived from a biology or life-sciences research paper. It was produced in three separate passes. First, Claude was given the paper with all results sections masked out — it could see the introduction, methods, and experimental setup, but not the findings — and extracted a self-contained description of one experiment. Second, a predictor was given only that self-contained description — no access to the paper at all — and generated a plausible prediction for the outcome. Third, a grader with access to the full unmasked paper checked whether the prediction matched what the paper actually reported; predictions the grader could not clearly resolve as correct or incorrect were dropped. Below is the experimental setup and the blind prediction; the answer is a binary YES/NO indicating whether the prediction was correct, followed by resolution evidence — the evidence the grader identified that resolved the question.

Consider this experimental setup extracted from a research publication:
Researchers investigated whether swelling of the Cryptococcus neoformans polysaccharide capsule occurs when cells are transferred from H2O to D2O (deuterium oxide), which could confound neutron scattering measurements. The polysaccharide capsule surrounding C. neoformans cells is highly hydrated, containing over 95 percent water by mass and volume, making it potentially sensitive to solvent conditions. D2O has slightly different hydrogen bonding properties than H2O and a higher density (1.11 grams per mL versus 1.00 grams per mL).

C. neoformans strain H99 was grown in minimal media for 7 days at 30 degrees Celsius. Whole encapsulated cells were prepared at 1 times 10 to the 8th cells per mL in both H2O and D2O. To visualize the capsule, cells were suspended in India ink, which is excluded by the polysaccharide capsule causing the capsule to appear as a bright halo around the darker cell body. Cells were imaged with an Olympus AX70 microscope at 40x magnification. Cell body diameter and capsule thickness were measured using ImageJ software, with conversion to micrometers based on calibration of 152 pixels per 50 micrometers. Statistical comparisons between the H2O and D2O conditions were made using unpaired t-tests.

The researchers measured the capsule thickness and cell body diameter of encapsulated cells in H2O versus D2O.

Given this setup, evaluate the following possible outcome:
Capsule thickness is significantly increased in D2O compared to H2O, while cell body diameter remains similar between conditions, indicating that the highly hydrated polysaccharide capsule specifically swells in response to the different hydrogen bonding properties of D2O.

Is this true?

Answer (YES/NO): NO